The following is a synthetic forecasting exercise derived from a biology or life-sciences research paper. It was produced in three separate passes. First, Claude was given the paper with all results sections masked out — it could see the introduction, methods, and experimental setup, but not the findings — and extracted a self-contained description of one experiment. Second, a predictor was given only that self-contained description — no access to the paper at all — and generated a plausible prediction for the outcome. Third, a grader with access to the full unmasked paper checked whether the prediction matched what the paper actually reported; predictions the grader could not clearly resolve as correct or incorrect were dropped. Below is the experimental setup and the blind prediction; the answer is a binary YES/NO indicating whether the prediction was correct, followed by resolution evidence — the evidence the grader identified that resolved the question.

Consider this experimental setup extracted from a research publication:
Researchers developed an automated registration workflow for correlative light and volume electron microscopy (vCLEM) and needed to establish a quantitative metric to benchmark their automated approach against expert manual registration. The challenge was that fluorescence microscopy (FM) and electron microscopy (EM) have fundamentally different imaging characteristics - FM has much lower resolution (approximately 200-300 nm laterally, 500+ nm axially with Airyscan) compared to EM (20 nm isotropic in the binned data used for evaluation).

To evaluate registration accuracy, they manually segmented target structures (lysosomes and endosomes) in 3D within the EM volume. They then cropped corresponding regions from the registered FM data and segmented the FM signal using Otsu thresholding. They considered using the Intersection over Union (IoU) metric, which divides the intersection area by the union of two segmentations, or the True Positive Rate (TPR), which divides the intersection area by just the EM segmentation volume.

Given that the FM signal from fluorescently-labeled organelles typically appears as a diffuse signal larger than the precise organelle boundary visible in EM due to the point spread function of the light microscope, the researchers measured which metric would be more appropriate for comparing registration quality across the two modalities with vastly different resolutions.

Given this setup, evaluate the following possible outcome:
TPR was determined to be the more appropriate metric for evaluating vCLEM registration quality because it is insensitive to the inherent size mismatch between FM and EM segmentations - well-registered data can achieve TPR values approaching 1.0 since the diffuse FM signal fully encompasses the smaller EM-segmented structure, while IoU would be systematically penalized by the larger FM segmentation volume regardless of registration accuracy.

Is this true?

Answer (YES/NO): YES